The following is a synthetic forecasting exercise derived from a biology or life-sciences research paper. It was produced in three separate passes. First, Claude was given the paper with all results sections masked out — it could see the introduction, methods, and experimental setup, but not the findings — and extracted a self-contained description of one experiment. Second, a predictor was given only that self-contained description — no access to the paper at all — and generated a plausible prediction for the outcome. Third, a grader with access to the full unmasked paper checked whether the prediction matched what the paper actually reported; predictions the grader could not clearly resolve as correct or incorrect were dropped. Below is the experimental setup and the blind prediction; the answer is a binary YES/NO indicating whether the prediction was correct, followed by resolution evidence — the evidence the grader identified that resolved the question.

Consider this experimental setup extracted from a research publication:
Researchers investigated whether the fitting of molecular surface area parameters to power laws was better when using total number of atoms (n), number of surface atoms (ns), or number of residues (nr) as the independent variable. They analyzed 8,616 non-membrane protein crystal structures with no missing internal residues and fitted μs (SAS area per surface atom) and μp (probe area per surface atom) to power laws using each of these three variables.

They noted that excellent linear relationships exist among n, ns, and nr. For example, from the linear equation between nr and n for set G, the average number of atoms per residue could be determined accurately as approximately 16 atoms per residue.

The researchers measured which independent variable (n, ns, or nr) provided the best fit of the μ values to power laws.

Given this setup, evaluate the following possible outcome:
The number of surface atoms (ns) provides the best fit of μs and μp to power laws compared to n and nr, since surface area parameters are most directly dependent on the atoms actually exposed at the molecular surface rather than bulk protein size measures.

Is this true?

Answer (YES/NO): NO